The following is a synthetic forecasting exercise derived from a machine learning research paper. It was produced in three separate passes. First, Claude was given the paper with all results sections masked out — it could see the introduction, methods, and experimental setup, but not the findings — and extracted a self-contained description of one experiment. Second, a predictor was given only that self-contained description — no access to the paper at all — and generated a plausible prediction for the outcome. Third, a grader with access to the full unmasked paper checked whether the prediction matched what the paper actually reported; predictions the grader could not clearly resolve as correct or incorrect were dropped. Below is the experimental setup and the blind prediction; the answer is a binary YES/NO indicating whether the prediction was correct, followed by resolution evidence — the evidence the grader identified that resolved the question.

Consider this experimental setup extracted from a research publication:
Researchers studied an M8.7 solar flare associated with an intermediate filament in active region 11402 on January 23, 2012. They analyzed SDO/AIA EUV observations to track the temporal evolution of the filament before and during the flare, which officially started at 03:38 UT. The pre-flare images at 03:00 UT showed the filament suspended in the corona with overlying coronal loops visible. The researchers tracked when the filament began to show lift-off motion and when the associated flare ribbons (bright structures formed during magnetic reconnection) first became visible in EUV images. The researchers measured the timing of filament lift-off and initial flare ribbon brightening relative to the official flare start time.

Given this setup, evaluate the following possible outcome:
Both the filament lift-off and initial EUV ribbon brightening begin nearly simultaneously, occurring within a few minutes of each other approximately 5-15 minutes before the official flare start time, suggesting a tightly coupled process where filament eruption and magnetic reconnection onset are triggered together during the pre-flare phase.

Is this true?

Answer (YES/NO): NO